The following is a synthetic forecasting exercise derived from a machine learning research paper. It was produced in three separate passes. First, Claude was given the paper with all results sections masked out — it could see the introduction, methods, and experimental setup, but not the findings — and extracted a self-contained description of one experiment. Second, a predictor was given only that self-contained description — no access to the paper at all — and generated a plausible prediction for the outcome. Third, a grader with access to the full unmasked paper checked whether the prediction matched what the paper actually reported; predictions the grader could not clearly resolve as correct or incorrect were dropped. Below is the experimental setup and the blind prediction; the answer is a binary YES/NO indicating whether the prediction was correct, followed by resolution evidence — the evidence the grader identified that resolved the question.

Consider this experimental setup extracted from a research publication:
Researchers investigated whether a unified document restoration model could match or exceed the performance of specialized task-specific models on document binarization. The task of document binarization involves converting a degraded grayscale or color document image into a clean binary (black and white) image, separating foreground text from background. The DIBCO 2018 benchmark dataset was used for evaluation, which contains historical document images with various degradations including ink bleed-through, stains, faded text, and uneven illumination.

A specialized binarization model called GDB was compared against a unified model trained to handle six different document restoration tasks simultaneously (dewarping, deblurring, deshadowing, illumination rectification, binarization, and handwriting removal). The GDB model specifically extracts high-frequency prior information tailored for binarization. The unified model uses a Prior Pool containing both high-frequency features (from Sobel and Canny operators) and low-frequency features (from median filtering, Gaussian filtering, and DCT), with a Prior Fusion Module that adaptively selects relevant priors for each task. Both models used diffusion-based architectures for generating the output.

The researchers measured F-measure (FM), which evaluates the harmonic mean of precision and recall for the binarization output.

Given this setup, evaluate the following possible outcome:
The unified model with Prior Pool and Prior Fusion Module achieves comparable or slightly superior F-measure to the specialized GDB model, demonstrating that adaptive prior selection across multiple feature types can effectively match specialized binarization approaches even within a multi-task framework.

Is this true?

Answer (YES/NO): NO